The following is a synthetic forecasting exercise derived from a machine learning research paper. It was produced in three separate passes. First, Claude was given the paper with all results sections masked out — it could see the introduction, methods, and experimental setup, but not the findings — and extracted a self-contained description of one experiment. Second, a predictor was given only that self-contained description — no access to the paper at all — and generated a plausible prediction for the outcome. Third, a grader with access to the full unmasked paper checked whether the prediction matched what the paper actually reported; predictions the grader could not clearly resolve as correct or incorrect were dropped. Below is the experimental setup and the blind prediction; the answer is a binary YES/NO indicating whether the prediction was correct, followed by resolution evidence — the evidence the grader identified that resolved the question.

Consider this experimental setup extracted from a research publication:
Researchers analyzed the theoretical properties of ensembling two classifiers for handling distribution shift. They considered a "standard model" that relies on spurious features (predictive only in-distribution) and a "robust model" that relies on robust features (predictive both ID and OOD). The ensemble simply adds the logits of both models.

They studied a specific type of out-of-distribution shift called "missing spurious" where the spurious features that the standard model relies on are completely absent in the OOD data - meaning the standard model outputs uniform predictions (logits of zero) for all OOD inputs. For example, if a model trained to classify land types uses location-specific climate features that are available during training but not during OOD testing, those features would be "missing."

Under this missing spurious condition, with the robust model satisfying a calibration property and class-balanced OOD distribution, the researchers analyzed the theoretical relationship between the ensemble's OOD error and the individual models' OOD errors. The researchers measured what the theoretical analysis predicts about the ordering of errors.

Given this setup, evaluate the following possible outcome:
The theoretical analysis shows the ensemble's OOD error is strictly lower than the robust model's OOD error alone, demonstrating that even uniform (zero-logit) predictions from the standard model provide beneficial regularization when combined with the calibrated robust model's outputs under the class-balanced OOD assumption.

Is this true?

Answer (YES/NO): NO